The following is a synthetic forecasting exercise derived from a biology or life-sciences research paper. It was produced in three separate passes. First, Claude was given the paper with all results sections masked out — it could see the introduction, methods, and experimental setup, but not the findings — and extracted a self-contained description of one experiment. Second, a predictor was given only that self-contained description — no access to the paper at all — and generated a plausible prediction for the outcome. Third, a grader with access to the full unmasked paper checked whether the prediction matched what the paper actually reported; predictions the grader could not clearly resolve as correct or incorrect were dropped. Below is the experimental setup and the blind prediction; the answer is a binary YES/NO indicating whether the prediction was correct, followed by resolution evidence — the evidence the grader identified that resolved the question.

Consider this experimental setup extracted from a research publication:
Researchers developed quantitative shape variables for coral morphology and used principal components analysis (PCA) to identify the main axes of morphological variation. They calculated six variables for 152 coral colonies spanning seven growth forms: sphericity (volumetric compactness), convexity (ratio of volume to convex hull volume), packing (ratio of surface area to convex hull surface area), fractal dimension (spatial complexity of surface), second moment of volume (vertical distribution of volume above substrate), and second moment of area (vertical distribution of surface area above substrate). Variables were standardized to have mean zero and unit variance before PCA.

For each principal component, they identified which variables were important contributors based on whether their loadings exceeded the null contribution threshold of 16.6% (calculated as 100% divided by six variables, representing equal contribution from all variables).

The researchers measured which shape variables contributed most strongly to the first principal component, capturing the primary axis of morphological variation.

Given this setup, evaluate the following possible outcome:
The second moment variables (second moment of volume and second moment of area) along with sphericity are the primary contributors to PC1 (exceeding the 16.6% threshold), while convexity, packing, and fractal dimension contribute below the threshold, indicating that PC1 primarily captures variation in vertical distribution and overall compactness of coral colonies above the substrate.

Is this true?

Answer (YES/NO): NO